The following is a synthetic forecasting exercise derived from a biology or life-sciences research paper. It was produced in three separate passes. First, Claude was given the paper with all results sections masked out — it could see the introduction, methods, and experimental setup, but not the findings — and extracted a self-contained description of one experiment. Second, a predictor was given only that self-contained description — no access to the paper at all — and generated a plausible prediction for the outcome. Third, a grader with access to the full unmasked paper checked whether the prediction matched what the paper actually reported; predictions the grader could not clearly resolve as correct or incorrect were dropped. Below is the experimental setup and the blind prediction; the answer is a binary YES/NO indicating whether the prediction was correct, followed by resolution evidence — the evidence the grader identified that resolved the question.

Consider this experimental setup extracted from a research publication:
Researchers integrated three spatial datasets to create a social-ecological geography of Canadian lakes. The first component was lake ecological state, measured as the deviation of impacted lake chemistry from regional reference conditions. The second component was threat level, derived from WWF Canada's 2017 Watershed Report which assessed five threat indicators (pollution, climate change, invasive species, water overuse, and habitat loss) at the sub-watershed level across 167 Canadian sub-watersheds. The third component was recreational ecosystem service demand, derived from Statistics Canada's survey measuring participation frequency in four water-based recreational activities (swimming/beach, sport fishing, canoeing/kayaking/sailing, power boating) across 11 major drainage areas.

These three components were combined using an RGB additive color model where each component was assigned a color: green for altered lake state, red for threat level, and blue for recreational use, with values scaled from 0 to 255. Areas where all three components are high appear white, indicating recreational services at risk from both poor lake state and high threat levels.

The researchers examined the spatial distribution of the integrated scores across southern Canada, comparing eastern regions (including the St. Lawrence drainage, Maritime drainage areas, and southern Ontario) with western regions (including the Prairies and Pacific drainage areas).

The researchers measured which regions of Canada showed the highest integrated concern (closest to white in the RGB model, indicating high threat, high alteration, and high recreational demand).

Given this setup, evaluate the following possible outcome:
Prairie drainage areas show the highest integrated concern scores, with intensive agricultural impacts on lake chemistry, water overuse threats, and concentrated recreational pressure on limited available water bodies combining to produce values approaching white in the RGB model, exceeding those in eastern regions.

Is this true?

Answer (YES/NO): NO